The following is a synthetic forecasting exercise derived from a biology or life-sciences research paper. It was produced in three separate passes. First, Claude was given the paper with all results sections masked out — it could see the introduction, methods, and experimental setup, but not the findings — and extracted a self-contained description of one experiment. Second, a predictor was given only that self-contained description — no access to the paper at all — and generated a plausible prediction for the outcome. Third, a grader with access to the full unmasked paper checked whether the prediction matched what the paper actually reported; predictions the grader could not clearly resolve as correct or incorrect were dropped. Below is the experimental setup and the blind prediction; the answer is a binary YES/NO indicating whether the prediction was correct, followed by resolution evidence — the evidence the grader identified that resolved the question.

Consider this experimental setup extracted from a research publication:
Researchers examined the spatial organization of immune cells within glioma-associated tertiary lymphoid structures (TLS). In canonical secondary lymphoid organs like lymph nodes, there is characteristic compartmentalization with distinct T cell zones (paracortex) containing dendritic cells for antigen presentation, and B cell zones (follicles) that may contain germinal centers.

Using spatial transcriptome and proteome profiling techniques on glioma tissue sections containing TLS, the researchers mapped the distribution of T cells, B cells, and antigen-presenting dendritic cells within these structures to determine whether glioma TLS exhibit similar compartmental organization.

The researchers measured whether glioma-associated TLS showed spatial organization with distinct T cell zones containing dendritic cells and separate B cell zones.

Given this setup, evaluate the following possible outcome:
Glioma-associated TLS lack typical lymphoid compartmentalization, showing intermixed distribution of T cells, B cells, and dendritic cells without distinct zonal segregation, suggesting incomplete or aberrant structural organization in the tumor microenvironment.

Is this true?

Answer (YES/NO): NO